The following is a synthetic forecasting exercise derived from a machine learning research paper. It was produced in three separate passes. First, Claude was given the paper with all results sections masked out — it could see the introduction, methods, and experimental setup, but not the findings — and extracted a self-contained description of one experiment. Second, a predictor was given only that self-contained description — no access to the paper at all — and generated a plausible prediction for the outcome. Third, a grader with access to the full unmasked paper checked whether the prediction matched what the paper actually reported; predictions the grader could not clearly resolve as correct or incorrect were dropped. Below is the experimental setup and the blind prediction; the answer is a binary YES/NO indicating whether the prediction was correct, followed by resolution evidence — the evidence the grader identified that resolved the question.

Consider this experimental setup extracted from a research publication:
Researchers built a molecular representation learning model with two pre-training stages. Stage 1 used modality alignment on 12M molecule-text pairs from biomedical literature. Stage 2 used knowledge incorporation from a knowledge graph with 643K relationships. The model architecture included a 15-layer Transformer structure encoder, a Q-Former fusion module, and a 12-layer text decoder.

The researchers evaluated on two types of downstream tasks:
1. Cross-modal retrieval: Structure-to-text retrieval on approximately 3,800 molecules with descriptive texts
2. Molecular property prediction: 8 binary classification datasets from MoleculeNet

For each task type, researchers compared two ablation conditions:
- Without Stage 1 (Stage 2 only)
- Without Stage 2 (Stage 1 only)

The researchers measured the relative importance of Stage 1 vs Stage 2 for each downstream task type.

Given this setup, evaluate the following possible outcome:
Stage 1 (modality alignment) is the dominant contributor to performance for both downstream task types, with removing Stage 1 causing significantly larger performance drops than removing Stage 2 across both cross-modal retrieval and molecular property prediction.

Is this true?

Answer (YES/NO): NO